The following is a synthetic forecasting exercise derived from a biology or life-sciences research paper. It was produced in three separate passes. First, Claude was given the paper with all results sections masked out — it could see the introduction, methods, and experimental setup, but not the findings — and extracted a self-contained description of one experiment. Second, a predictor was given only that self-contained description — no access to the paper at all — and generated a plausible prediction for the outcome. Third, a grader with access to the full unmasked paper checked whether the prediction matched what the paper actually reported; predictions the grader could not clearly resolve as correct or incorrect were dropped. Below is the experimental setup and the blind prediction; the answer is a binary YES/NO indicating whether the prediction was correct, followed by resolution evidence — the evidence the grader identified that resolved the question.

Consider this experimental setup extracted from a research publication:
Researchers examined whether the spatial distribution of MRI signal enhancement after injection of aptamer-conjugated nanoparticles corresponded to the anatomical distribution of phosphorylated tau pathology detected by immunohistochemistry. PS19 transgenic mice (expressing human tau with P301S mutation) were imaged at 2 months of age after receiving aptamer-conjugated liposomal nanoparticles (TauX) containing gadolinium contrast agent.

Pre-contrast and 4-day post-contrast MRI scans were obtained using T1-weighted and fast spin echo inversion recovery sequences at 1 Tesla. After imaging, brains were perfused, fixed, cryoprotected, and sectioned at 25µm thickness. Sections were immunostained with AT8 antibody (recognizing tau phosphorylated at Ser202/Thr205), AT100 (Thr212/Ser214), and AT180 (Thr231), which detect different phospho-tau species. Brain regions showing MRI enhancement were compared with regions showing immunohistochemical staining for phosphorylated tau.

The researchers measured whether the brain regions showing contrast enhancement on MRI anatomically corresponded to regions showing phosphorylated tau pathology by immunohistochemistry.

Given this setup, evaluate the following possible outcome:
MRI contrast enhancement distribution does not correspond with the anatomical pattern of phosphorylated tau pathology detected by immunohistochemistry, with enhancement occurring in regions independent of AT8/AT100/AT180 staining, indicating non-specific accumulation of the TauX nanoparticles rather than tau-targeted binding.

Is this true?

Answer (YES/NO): NO